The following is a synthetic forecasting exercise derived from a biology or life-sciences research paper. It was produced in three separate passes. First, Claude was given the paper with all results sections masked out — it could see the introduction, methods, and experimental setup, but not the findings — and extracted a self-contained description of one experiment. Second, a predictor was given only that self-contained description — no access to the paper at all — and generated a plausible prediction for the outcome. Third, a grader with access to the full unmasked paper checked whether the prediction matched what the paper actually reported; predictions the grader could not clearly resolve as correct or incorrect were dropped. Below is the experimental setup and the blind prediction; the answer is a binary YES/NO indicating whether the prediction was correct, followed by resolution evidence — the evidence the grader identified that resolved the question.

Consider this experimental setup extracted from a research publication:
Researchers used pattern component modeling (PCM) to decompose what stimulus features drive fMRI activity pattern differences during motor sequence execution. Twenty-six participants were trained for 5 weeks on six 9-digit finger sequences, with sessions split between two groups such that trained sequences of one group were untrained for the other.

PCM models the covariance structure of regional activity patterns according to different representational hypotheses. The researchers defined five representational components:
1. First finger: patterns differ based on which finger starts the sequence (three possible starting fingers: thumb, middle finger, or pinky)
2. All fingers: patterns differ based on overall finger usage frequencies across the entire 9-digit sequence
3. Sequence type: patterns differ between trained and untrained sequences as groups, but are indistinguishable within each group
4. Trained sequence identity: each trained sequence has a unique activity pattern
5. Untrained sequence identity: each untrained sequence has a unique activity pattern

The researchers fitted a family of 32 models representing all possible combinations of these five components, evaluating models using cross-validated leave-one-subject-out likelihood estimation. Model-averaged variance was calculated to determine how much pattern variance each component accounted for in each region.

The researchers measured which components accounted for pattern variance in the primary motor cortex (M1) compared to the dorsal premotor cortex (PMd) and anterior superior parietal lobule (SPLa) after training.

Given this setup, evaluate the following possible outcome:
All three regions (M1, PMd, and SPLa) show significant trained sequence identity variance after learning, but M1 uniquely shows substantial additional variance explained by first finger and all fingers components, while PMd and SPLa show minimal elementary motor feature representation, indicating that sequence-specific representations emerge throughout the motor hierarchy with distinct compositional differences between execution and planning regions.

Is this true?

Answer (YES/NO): NO